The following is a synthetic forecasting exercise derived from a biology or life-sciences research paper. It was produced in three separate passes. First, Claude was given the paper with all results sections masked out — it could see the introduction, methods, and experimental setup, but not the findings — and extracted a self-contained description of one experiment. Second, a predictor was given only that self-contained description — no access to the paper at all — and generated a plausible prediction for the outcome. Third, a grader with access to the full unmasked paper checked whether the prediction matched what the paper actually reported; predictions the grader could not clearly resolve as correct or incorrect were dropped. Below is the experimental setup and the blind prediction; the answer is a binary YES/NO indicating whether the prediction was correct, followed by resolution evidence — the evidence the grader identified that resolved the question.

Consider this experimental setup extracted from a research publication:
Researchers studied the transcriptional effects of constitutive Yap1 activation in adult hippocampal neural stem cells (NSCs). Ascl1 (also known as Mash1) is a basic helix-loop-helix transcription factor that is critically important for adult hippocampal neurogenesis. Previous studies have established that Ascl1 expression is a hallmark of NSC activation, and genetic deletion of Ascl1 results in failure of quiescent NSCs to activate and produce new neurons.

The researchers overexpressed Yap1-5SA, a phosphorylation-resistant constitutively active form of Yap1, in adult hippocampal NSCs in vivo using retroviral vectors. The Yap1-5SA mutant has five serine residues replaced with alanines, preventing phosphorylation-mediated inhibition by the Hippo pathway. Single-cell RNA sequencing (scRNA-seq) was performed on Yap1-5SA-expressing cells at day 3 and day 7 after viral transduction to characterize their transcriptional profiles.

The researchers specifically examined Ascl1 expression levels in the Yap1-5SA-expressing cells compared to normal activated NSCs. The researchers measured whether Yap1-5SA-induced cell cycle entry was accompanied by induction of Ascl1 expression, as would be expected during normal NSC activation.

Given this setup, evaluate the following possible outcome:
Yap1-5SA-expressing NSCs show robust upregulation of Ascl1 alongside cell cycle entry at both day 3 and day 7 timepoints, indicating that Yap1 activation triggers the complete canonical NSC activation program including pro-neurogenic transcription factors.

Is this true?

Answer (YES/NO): NO